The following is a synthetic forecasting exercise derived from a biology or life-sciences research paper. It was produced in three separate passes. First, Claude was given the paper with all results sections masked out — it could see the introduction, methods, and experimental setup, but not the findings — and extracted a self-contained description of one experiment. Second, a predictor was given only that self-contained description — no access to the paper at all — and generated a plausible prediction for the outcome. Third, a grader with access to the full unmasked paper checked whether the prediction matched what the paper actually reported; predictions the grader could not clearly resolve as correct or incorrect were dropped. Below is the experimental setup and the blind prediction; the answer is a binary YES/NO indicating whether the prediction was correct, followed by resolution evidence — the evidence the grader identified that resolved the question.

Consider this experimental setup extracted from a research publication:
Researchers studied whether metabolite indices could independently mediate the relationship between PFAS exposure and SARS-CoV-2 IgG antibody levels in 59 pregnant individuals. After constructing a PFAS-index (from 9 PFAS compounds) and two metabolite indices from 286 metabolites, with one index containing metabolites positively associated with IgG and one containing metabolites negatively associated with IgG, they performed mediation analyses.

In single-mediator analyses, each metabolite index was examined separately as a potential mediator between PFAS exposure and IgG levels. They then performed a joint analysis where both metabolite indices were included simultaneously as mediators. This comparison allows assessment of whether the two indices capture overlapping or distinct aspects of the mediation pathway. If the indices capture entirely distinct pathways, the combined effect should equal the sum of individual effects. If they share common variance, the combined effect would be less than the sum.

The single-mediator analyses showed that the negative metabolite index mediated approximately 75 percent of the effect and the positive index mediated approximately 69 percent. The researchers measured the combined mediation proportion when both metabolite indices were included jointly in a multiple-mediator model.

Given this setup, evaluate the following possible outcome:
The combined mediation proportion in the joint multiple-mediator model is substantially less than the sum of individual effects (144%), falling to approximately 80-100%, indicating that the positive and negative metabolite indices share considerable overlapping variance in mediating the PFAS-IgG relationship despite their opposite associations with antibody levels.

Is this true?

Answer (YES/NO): YES